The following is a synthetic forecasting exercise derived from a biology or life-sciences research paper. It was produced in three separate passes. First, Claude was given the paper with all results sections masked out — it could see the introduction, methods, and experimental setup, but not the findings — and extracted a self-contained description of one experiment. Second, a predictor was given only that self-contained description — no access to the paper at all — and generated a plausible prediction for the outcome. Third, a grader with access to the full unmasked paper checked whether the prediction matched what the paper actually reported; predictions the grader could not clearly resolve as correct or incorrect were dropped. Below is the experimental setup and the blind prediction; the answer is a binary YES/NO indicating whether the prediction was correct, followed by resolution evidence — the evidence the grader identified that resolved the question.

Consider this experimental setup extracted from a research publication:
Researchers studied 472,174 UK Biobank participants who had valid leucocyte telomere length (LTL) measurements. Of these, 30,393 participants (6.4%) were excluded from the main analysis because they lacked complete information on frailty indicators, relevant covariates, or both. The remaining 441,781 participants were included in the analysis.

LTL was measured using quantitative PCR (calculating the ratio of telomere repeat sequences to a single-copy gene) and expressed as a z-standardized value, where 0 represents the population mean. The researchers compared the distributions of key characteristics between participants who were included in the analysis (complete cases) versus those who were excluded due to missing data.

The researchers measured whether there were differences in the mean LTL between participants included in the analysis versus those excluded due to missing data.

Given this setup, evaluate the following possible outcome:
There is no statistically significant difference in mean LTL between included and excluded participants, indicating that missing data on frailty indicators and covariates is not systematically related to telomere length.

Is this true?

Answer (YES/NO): NO